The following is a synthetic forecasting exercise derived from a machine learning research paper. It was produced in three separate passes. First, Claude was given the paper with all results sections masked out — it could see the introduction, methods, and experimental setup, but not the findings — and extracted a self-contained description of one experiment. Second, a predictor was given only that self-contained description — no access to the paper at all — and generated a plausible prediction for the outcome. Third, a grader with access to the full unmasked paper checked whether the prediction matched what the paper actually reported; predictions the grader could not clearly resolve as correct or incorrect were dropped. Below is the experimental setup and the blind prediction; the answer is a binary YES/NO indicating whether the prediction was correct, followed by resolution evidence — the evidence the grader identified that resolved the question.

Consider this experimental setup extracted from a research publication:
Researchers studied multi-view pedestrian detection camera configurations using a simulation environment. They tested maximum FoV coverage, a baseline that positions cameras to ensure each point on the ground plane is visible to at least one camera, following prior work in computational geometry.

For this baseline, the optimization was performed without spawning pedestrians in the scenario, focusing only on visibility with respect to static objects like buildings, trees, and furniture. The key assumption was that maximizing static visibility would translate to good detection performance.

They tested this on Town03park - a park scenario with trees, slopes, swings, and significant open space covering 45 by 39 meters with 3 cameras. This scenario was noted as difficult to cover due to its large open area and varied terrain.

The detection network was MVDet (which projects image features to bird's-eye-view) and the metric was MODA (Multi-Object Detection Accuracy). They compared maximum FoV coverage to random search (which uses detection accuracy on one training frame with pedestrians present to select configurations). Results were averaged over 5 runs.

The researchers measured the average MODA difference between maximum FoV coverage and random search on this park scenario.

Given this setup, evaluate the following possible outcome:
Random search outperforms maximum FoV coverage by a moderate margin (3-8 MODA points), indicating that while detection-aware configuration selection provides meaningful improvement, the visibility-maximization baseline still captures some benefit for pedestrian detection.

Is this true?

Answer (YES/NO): NO